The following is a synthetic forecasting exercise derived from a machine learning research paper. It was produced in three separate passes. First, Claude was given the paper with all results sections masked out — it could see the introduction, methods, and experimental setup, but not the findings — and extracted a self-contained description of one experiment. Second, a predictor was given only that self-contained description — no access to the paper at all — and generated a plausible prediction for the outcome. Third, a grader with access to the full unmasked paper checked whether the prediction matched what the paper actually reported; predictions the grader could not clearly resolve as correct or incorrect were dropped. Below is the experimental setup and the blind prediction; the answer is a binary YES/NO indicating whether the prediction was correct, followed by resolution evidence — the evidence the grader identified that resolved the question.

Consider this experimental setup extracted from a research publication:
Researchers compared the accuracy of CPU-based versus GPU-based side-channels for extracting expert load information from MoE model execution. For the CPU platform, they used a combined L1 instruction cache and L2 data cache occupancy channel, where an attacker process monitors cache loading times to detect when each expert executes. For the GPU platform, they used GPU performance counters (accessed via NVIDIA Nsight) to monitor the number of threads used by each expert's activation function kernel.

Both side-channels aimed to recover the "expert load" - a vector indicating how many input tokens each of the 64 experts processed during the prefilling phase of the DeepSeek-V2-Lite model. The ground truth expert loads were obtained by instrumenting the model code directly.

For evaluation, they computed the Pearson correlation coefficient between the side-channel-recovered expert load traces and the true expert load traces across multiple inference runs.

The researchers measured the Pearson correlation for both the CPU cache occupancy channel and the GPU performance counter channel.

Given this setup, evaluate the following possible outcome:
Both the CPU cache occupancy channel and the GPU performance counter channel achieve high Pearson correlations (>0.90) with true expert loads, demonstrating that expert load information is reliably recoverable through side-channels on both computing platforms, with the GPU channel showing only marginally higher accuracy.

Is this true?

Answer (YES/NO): NO